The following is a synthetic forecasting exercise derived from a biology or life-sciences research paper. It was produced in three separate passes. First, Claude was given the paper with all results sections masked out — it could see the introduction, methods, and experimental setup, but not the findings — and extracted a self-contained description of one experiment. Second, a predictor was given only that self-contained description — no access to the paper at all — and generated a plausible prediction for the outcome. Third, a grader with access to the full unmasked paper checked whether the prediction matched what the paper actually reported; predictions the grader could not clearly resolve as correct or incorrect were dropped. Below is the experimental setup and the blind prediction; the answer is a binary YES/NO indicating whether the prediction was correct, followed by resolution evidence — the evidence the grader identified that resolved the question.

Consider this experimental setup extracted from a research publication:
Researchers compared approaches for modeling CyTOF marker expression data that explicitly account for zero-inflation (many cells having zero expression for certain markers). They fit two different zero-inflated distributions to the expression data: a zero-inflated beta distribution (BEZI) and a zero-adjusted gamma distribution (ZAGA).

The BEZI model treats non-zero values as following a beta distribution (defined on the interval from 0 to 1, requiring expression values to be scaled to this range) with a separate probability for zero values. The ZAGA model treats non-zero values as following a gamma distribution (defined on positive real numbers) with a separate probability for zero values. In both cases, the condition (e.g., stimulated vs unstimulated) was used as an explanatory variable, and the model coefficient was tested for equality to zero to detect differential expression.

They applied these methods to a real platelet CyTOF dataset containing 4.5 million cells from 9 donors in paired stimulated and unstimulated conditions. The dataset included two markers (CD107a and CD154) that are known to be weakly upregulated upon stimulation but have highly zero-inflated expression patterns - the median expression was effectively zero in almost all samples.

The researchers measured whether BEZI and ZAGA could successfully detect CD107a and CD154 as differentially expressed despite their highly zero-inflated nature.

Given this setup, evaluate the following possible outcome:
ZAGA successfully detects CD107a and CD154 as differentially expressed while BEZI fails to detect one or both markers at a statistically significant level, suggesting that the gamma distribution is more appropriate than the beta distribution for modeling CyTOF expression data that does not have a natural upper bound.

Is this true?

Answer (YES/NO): NO